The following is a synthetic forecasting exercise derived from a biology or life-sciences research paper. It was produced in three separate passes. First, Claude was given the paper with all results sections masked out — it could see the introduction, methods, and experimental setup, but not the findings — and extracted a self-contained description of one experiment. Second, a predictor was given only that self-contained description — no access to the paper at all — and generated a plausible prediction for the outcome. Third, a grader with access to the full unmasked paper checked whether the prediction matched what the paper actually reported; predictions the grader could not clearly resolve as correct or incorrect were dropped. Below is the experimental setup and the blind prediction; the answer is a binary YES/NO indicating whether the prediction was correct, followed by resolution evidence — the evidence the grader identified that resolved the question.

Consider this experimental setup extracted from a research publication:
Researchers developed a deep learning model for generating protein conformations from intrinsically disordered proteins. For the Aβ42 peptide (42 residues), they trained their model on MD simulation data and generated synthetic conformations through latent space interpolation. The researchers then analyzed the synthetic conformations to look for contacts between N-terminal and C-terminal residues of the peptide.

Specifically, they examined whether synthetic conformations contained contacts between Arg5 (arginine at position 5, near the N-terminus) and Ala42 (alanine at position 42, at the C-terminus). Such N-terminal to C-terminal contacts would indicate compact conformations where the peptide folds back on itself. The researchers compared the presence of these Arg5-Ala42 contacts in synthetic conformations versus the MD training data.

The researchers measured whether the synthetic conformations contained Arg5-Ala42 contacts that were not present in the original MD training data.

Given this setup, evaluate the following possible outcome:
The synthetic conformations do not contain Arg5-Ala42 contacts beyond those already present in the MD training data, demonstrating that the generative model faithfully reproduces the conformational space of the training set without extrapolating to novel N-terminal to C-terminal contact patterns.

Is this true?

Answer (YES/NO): NO